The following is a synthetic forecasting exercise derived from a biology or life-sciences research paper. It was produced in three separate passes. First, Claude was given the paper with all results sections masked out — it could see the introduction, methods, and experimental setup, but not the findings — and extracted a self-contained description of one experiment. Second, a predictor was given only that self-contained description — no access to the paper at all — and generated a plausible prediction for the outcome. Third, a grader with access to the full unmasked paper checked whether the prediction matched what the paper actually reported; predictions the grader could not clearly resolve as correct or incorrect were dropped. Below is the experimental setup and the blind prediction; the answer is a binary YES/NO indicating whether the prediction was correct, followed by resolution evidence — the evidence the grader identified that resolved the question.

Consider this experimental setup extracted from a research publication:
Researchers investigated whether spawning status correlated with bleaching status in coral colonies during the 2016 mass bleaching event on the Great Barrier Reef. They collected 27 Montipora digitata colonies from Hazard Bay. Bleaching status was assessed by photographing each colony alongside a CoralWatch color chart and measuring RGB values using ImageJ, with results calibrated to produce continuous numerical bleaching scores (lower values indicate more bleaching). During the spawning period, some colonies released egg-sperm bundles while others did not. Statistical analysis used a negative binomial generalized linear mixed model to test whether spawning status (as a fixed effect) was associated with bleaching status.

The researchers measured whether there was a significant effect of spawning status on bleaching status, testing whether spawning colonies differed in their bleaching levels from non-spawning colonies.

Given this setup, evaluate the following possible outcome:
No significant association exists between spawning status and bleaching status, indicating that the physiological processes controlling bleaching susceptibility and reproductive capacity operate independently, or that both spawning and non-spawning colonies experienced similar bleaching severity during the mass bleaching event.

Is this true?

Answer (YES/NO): YES